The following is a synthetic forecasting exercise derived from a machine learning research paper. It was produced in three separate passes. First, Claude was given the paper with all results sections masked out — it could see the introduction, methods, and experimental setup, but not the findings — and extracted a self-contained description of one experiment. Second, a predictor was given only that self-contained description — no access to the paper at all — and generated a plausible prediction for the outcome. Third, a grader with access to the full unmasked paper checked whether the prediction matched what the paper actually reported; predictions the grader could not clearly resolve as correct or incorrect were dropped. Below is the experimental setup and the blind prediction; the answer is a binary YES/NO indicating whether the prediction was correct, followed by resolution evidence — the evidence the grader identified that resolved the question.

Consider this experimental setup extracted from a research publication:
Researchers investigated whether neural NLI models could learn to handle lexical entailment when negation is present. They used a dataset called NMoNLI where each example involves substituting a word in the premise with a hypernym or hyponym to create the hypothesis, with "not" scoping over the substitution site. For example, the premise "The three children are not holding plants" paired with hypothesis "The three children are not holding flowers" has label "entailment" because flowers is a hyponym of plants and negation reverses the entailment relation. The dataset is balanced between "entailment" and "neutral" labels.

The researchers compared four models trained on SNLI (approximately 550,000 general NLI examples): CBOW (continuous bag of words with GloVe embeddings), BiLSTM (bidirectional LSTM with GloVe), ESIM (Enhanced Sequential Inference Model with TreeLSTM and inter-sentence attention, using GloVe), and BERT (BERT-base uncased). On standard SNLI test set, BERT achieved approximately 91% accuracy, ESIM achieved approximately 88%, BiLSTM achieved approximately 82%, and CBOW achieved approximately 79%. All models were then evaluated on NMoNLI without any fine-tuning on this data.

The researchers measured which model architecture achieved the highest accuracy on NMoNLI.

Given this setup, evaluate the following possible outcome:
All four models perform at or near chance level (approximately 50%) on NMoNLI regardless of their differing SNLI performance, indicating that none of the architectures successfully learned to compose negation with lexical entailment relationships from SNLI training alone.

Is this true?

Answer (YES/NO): NO